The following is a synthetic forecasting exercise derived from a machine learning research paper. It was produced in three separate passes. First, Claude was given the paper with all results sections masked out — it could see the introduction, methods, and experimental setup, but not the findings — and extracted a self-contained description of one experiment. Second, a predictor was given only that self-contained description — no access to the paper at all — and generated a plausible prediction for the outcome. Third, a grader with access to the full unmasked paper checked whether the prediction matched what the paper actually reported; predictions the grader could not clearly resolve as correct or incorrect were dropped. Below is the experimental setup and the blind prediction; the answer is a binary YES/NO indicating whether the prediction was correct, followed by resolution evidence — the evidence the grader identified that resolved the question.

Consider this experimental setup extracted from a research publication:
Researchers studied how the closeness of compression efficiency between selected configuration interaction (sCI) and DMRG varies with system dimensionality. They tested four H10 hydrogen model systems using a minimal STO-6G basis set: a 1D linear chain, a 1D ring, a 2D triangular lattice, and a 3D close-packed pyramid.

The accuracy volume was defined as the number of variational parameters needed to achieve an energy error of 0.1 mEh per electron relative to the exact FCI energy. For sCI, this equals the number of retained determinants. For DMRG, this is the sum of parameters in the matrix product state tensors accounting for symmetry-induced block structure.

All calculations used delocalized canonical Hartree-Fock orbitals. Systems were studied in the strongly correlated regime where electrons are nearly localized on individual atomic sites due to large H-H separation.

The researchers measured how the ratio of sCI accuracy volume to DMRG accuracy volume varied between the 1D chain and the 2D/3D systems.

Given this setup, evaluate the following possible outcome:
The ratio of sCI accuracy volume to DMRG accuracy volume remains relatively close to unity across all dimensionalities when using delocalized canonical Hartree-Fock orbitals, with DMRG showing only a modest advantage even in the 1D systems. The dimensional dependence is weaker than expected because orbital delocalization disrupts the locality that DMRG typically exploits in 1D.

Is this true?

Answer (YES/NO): YES